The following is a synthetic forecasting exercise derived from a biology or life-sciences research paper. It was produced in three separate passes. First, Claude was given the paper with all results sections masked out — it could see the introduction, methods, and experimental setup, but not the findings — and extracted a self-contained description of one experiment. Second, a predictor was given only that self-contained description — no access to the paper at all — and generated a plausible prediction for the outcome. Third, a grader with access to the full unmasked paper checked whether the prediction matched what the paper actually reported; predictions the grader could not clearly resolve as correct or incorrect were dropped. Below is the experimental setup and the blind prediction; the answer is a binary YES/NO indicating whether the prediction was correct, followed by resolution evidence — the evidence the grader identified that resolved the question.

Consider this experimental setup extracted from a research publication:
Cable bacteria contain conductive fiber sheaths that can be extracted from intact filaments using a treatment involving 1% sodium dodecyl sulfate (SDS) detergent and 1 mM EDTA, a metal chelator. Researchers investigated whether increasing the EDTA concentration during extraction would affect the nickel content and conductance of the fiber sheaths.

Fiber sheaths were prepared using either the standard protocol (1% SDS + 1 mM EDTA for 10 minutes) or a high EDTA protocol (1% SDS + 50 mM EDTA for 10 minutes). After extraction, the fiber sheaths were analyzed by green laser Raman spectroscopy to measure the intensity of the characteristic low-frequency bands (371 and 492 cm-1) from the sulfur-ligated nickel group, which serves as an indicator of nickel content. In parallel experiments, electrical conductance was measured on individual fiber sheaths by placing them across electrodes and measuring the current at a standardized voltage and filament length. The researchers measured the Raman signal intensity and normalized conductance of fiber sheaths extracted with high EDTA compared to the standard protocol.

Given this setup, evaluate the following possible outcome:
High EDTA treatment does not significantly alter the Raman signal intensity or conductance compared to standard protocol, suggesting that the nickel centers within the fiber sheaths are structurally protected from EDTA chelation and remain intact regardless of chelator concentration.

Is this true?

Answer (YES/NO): NO